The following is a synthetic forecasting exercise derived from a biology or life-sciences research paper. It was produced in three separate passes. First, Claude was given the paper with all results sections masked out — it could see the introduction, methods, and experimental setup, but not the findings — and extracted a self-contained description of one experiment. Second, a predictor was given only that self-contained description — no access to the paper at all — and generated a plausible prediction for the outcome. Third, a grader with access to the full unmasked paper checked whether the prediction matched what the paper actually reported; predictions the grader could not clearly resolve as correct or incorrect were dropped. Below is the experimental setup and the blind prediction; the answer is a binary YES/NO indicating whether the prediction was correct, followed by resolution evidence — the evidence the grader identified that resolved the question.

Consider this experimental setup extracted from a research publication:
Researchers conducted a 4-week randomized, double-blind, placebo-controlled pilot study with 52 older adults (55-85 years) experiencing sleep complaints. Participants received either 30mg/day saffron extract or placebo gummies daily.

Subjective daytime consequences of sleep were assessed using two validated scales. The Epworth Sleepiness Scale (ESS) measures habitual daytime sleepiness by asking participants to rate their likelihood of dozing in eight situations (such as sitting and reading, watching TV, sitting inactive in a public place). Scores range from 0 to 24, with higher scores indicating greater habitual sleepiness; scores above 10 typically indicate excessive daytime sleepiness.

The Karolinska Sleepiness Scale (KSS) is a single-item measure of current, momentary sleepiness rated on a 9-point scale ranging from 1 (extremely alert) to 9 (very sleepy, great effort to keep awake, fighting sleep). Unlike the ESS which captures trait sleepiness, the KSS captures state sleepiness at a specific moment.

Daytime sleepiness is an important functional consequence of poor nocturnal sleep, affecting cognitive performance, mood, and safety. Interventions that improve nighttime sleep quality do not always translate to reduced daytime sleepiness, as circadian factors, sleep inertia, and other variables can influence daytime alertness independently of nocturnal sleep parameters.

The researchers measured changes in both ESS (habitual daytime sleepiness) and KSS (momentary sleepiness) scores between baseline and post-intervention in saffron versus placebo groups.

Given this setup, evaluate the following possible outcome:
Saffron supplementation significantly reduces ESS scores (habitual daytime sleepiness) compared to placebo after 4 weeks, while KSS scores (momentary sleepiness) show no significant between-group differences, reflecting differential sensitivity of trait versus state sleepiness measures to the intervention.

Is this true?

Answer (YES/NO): NO